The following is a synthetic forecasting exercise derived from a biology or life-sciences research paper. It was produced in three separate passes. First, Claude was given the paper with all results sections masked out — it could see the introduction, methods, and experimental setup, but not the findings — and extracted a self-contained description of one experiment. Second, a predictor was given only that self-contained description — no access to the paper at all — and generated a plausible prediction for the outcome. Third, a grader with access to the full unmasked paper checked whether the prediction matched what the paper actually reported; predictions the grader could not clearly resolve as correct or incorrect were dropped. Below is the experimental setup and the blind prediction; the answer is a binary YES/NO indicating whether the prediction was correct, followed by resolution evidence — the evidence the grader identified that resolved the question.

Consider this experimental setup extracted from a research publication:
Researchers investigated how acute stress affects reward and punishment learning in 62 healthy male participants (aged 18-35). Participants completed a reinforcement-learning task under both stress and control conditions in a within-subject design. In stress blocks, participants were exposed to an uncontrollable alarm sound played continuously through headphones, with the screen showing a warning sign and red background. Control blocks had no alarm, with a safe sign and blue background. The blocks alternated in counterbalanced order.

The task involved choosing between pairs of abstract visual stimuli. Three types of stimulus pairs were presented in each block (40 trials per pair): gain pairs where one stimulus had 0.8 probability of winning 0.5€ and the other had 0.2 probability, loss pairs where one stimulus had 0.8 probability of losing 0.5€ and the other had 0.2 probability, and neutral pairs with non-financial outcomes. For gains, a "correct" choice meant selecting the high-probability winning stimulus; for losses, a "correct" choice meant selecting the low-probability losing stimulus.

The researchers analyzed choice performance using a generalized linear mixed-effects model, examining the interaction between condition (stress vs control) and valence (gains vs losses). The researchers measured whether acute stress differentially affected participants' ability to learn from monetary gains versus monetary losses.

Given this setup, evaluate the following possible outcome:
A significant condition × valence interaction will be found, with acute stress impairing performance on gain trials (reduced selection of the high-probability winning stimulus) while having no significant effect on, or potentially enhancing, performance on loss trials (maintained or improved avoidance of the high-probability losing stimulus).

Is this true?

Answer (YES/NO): YES